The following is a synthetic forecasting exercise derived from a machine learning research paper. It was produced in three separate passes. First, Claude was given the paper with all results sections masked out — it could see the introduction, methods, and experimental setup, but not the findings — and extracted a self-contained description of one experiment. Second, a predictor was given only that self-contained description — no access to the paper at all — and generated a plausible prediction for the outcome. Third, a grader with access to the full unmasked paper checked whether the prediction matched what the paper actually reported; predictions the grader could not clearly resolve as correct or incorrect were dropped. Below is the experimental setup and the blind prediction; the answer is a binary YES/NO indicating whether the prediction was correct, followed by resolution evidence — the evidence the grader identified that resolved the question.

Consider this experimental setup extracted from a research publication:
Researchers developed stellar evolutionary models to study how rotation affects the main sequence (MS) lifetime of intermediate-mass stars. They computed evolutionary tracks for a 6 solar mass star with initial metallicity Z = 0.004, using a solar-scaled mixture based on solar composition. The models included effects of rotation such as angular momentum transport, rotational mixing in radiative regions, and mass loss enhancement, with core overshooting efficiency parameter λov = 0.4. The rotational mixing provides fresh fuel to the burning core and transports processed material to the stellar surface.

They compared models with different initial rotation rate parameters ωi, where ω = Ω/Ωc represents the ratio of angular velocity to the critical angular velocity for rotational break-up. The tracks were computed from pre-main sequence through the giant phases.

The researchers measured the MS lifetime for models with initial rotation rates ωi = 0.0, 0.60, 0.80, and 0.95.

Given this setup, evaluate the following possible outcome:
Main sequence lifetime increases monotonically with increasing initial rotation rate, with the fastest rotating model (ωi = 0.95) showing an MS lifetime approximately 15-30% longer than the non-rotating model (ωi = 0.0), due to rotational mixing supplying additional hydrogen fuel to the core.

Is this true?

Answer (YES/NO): NO